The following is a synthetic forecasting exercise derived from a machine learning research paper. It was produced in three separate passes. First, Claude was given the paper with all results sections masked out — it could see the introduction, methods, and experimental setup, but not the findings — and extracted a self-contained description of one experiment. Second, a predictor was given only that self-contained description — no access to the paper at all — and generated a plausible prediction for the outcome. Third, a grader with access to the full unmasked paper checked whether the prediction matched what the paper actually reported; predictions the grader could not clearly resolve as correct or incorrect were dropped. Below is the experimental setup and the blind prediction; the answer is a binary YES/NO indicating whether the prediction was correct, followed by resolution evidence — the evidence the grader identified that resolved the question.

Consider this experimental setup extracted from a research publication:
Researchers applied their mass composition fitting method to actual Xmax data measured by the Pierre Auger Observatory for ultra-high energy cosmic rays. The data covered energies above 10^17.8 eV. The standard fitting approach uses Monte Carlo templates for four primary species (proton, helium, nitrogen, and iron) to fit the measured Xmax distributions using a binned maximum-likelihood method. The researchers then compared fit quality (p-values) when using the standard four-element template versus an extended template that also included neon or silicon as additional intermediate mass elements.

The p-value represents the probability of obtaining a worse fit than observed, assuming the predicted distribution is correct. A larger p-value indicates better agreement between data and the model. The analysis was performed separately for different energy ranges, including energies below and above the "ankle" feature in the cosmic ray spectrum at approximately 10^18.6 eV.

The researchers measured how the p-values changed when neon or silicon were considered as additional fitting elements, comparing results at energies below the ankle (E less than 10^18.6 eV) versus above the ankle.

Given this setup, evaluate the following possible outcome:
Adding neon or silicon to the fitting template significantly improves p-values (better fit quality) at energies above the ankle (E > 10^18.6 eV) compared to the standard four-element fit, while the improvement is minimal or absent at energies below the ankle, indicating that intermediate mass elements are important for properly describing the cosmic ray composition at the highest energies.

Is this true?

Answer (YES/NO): NO